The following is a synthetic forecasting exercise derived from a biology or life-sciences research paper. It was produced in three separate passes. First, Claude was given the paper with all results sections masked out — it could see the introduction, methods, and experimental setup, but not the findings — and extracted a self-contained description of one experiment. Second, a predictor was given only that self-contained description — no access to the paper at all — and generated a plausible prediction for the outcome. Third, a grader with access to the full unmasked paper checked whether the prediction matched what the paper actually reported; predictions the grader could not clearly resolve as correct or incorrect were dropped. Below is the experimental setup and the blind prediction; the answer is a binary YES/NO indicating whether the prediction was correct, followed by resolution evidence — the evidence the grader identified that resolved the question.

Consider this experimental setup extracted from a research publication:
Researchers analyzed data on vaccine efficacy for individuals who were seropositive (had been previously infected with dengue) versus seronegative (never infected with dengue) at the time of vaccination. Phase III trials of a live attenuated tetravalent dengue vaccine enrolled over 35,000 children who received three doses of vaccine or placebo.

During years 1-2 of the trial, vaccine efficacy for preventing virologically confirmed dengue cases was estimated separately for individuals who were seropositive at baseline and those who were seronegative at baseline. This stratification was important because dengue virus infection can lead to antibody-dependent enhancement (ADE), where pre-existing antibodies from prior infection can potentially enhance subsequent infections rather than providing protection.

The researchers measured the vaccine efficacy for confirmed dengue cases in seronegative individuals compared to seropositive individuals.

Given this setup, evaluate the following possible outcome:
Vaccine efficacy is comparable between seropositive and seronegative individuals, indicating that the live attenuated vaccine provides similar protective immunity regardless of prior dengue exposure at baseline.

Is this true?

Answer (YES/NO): NO